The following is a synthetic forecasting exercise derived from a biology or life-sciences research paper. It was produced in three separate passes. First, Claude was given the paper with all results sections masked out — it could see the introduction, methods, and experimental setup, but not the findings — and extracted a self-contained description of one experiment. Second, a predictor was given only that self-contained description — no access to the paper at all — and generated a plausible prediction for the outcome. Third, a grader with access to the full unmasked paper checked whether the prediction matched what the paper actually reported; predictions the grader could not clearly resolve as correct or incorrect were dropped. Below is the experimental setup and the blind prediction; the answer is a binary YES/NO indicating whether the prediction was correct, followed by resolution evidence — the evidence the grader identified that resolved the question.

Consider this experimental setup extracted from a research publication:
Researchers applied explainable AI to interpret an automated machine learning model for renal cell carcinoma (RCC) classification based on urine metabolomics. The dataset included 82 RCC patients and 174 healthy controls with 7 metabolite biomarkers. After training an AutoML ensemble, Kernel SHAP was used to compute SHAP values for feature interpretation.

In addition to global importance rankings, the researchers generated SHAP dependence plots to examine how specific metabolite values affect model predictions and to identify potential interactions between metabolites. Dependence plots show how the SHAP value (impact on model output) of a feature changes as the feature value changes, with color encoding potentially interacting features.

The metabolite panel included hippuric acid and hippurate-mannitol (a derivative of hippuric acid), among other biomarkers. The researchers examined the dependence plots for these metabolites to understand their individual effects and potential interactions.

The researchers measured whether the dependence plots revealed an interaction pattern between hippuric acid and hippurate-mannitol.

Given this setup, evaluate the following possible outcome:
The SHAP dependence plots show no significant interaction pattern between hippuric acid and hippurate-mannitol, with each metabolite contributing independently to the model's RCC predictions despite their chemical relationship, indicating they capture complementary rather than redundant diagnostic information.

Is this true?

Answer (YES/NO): NO